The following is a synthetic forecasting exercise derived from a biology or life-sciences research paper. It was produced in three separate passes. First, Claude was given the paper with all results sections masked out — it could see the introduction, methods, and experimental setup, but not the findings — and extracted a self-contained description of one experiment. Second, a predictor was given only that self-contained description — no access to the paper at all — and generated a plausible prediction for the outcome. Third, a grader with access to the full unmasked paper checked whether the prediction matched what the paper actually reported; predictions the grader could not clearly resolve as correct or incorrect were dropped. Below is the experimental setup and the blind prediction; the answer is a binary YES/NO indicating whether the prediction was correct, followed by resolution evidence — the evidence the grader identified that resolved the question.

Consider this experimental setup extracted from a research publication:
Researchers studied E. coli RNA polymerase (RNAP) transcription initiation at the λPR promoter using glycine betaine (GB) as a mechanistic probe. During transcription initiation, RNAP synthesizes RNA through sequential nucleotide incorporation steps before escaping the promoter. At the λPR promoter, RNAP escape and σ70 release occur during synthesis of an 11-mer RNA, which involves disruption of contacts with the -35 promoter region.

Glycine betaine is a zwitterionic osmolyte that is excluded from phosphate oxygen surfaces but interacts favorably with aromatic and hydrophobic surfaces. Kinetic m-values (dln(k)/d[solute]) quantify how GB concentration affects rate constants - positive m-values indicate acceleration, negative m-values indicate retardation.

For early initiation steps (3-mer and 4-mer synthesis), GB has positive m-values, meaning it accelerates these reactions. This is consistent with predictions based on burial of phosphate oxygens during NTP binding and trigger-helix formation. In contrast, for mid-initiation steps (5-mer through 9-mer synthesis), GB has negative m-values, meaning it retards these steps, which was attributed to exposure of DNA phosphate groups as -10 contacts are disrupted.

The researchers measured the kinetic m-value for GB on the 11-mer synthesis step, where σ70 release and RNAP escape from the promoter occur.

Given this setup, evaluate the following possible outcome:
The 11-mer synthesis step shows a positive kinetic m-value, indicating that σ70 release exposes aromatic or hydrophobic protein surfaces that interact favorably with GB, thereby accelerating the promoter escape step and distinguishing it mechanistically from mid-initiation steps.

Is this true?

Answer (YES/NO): NO